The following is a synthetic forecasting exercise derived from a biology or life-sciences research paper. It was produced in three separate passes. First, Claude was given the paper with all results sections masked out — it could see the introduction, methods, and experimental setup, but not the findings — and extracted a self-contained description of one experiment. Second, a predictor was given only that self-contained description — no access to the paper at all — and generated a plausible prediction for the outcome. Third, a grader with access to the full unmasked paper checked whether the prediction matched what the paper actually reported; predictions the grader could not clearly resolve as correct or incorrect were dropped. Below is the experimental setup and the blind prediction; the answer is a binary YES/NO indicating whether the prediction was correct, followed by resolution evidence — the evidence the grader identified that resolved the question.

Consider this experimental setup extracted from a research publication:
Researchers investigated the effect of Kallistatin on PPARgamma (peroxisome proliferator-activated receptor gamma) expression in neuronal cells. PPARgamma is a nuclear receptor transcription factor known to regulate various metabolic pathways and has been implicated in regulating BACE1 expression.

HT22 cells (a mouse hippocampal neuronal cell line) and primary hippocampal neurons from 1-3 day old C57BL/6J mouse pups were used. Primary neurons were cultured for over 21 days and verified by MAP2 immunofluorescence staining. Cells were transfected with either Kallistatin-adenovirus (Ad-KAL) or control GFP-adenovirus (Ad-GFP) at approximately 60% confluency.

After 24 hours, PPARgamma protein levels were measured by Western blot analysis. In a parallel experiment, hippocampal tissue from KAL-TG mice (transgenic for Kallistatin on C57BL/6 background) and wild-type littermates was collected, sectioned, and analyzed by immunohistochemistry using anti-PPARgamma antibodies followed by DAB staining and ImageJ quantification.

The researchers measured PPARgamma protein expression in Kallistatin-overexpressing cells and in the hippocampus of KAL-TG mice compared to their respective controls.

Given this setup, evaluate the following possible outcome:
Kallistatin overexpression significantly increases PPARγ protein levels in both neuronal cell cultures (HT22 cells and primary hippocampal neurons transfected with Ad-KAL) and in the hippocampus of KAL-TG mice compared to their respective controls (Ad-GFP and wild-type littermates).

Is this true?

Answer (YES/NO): NO